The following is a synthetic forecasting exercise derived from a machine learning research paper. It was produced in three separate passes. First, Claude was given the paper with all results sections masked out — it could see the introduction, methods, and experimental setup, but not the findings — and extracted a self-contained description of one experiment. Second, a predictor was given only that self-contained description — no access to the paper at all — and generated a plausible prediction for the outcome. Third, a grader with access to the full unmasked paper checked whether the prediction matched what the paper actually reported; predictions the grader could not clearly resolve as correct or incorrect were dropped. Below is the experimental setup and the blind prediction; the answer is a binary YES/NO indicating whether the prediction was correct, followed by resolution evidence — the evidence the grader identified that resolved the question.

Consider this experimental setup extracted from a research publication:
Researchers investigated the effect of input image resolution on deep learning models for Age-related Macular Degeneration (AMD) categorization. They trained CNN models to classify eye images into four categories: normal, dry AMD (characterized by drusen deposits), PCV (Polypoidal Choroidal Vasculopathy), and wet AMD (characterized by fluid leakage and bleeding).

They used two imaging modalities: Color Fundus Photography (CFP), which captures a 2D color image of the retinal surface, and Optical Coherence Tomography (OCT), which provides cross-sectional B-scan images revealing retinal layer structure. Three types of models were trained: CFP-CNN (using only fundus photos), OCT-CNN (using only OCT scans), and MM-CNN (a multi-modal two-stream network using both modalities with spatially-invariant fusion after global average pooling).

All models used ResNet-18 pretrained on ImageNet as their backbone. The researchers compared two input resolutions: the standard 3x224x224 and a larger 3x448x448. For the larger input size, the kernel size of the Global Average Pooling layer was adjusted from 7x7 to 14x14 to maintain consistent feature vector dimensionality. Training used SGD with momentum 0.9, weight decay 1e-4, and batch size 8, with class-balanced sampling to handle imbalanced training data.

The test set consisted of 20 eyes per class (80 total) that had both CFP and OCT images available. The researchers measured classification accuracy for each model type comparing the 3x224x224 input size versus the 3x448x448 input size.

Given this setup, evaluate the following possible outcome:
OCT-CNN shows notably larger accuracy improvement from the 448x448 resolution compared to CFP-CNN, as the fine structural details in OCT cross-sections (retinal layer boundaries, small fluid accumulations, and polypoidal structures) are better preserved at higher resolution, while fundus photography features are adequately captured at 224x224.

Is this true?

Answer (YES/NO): YES